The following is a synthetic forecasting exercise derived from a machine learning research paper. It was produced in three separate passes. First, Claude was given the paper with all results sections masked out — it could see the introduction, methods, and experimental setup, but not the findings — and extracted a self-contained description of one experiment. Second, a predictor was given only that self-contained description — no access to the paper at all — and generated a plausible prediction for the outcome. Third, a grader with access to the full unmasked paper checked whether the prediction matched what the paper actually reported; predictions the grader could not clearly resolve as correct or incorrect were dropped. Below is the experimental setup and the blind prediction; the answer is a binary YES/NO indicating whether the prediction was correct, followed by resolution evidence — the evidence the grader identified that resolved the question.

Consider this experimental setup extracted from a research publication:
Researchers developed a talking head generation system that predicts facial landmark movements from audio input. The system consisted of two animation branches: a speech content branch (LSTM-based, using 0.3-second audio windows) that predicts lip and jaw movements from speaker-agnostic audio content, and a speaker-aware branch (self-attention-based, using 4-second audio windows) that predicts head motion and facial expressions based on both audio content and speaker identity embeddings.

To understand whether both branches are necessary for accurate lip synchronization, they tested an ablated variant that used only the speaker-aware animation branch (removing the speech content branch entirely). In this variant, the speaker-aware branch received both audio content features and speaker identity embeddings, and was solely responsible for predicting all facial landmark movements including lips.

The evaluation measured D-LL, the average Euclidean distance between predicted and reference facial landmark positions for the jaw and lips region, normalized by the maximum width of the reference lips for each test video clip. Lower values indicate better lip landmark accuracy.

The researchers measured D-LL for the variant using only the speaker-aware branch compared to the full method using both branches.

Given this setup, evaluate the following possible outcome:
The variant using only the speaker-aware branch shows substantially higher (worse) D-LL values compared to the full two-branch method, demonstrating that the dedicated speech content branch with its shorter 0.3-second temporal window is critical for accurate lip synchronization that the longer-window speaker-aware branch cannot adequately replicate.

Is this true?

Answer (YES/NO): YES